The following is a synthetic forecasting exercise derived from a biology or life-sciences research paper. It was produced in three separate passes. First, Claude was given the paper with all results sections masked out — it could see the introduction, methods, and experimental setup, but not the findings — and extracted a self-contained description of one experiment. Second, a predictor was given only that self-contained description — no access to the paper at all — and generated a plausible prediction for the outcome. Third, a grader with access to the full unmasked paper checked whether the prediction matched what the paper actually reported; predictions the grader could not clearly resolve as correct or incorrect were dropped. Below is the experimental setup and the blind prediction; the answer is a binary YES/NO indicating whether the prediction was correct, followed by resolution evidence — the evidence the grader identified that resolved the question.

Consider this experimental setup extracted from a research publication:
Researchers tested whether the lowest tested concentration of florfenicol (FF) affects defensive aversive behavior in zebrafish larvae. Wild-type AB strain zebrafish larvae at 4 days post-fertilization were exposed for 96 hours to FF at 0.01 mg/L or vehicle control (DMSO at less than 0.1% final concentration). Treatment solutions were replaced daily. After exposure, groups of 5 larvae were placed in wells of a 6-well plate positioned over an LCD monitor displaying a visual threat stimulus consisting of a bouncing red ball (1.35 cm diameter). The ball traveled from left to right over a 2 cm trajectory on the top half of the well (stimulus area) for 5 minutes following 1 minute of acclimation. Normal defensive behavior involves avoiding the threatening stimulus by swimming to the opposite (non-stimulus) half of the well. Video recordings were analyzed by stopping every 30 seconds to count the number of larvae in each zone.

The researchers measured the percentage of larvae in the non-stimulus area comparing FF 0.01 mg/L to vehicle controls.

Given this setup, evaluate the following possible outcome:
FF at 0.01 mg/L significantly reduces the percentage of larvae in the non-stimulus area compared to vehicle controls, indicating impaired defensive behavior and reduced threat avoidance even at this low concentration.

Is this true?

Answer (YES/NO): NO